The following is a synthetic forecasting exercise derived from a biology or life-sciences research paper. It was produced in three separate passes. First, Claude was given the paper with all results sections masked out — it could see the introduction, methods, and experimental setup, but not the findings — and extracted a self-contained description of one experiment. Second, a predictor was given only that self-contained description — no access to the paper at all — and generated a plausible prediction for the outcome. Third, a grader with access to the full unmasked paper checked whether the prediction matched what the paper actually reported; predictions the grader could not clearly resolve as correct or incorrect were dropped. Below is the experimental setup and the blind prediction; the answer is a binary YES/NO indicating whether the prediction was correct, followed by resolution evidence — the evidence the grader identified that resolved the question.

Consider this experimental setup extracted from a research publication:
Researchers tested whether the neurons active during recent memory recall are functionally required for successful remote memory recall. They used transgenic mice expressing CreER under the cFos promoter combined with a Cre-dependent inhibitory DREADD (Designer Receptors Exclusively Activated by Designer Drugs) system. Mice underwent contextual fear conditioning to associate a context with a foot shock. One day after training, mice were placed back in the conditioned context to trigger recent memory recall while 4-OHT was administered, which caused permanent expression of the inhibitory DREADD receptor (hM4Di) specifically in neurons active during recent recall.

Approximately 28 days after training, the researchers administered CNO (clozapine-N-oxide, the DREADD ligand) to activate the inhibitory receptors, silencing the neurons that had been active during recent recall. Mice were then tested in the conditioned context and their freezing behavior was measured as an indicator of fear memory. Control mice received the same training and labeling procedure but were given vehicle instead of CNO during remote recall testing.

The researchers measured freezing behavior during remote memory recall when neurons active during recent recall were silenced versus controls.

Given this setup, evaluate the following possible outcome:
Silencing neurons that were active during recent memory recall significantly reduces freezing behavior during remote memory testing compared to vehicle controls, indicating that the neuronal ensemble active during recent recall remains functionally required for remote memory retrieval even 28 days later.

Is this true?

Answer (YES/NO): YES